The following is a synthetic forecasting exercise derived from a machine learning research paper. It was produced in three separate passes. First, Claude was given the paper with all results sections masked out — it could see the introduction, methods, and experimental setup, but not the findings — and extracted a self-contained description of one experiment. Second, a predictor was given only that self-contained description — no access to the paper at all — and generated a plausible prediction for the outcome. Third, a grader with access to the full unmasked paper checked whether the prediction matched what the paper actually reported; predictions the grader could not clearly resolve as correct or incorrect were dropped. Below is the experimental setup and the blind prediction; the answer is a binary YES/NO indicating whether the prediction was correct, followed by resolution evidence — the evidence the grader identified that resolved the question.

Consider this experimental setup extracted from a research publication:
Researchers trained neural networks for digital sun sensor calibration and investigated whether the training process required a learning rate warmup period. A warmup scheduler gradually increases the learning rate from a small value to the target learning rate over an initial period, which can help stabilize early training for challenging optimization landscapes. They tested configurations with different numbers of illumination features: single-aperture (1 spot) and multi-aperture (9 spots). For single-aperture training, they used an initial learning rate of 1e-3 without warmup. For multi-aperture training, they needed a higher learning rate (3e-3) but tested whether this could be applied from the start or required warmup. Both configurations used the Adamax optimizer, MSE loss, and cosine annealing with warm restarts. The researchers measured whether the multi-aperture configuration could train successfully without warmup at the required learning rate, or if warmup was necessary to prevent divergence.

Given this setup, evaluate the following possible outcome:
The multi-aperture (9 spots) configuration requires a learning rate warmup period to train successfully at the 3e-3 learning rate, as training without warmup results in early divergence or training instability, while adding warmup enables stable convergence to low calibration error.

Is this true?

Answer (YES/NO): YES